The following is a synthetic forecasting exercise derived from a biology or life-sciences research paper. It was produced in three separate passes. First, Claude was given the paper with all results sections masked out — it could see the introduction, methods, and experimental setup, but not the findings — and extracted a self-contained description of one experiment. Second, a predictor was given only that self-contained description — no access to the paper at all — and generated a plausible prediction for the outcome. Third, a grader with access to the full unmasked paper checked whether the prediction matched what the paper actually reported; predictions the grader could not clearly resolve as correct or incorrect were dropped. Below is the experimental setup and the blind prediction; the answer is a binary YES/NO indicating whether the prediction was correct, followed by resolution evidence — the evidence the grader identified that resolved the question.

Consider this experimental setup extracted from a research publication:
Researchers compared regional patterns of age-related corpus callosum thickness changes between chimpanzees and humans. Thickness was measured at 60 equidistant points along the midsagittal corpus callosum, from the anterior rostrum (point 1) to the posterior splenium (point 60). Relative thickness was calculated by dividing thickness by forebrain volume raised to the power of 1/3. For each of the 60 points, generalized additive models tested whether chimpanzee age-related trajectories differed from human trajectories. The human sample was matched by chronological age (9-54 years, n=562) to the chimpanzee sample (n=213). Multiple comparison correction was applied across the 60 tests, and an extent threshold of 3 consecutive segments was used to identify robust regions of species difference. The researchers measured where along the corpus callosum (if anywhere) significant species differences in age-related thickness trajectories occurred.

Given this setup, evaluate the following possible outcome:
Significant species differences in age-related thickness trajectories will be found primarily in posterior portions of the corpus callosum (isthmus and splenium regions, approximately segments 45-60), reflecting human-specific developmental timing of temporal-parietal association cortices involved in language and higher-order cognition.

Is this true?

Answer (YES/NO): NO